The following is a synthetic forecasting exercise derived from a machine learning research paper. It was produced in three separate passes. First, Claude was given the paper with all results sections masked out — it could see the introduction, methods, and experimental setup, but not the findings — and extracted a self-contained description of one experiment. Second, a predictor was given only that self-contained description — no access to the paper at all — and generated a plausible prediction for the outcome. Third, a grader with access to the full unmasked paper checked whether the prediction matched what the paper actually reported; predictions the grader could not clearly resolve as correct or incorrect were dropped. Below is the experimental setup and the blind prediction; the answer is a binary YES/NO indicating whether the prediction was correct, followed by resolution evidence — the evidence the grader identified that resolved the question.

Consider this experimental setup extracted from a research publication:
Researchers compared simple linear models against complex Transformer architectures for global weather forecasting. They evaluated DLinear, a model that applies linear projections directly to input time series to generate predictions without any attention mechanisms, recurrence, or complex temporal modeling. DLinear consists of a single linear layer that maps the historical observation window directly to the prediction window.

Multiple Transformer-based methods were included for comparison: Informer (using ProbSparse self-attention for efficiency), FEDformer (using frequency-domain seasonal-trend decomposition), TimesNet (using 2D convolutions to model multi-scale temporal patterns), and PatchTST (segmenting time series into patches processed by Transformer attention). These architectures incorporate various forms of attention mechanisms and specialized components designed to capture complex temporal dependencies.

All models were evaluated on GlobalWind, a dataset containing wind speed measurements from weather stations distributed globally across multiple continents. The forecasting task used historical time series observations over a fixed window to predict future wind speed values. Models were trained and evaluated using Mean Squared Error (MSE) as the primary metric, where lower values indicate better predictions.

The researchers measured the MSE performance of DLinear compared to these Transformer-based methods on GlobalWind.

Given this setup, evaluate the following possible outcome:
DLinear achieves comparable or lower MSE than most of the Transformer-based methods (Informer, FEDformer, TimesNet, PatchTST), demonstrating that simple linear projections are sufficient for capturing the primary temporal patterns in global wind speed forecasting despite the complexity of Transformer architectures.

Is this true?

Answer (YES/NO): YES